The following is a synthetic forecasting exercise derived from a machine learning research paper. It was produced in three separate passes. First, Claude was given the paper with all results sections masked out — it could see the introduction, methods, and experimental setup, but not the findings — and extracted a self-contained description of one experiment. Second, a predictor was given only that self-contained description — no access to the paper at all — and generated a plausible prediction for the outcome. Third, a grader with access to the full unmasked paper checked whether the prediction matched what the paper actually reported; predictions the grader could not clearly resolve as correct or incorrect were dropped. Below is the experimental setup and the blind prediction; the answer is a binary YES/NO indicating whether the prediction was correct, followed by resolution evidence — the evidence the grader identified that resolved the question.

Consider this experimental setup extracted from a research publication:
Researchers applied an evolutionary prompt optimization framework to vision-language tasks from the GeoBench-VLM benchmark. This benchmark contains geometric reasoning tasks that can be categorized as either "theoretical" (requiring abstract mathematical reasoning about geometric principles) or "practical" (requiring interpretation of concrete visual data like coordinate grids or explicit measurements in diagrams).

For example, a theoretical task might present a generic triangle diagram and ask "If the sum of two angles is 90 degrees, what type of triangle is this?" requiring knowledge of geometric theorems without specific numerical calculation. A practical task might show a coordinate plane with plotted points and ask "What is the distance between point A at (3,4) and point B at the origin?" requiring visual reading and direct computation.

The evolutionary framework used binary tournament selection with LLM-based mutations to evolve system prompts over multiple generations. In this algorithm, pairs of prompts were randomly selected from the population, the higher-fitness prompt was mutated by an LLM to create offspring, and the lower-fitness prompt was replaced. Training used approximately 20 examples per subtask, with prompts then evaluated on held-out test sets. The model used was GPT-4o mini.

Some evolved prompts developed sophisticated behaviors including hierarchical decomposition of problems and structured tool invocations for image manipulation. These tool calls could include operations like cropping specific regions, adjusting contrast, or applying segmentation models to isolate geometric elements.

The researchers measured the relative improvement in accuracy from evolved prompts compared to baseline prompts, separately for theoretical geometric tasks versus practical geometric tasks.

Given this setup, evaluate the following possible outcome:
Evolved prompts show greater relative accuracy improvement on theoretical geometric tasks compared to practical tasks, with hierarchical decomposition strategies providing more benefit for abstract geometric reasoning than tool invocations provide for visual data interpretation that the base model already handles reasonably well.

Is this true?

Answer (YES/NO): NO